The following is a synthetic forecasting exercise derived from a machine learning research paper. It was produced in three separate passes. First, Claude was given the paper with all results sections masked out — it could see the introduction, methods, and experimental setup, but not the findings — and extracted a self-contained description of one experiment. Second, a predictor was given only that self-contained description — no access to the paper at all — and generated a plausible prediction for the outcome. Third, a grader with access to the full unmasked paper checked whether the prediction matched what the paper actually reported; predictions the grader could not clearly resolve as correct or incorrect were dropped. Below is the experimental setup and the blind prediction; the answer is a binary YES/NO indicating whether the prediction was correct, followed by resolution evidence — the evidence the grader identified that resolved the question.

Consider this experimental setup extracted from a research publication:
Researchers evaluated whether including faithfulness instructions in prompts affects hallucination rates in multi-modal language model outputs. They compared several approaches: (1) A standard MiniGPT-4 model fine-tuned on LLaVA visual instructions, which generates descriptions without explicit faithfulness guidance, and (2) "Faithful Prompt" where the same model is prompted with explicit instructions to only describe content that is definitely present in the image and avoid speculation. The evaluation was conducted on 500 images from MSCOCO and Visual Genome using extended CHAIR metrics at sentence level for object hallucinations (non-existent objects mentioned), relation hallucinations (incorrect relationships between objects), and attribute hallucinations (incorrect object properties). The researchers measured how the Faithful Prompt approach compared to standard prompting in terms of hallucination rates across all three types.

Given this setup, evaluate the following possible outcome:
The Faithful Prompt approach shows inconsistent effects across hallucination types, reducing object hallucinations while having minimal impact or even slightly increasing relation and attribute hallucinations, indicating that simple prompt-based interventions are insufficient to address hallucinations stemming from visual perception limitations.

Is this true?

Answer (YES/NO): NO